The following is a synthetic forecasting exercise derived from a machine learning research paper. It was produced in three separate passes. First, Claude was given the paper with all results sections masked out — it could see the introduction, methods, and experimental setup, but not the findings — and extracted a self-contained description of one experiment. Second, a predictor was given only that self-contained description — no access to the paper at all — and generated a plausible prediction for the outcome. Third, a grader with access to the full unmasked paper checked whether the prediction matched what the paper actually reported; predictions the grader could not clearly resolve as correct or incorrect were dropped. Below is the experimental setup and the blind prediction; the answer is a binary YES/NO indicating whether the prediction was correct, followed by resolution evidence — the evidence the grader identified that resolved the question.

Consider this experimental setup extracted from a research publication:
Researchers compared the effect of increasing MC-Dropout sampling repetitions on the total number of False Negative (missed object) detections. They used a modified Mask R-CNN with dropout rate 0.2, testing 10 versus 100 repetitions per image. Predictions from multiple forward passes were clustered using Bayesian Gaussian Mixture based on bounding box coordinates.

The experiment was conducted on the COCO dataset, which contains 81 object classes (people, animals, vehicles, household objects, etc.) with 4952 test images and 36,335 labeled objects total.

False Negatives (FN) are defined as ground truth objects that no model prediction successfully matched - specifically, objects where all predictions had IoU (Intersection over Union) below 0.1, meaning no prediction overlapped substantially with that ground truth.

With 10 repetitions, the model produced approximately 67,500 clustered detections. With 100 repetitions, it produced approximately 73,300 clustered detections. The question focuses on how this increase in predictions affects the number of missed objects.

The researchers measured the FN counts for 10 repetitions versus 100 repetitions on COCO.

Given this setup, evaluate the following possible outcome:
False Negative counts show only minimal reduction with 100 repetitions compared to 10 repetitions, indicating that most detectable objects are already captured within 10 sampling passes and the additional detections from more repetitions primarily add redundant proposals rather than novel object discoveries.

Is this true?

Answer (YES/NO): YES